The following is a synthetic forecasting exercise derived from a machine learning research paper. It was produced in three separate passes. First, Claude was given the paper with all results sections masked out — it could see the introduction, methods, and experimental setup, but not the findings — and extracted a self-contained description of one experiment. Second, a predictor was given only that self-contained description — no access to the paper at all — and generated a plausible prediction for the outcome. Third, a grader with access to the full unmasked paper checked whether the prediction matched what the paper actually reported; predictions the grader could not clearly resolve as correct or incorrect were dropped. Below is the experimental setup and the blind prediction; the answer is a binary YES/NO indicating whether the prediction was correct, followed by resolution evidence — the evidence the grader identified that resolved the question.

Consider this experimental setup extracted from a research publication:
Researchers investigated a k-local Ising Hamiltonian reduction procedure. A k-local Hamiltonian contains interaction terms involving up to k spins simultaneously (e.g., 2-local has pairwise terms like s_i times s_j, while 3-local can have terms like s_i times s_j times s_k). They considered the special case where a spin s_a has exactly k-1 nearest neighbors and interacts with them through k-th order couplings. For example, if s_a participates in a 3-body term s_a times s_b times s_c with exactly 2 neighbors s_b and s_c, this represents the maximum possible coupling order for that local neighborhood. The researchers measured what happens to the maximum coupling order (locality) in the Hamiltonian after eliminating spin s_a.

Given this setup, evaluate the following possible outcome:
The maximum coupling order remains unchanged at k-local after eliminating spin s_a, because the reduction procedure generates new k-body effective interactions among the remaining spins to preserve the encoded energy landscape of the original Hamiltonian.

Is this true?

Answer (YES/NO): NO